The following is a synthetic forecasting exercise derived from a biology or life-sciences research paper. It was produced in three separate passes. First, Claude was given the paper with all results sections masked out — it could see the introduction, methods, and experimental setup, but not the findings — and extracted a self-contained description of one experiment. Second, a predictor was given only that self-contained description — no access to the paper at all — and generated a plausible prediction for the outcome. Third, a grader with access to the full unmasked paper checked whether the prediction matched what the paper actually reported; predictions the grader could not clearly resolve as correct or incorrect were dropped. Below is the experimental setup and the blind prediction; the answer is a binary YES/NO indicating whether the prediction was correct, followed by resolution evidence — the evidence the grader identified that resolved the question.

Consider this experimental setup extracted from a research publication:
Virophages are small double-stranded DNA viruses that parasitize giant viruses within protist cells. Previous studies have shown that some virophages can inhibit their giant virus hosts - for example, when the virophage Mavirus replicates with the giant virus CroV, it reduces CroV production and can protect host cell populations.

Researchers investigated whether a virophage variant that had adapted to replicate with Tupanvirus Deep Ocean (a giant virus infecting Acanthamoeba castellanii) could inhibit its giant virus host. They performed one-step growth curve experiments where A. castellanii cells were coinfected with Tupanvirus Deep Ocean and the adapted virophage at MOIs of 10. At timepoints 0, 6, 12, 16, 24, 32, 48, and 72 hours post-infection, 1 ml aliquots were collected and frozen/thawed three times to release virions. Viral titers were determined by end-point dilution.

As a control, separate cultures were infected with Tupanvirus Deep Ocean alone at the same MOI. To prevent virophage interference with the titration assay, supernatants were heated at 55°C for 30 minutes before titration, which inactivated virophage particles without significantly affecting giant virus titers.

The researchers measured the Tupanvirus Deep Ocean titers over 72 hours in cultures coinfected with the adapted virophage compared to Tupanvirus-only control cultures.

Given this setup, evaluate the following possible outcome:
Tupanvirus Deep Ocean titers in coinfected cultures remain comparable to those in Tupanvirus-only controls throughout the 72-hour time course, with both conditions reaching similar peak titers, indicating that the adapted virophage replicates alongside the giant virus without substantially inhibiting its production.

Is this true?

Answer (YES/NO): NO